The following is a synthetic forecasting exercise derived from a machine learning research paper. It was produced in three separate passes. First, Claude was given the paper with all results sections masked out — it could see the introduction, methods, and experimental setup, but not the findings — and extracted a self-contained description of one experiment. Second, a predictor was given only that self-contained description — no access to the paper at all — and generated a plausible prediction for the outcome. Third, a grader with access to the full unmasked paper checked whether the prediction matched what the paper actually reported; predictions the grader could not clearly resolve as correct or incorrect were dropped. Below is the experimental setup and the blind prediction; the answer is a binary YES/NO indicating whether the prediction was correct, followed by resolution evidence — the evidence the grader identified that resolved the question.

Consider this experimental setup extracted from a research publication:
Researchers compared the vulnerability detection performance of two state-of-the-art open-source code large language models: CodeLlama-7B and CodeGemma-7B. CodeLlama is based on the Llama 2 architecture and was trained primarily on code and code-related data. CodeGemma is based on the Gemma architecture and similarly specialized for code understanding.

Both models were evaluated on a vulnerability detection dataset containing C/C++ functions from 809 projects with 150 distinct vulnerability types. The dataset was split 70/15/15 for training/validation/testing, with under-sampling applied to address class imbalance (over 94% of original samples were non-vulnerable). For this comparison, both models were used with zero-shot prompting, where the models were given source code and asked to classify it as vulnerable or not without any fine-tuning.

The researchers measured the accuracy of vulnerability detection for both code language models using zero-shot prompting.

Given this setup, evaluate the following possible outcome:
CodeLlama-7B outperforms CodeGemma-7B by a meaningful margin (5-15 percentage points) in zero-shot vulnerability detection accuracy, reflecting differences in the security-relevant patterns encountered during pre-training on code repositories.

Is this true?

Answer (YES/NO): NO